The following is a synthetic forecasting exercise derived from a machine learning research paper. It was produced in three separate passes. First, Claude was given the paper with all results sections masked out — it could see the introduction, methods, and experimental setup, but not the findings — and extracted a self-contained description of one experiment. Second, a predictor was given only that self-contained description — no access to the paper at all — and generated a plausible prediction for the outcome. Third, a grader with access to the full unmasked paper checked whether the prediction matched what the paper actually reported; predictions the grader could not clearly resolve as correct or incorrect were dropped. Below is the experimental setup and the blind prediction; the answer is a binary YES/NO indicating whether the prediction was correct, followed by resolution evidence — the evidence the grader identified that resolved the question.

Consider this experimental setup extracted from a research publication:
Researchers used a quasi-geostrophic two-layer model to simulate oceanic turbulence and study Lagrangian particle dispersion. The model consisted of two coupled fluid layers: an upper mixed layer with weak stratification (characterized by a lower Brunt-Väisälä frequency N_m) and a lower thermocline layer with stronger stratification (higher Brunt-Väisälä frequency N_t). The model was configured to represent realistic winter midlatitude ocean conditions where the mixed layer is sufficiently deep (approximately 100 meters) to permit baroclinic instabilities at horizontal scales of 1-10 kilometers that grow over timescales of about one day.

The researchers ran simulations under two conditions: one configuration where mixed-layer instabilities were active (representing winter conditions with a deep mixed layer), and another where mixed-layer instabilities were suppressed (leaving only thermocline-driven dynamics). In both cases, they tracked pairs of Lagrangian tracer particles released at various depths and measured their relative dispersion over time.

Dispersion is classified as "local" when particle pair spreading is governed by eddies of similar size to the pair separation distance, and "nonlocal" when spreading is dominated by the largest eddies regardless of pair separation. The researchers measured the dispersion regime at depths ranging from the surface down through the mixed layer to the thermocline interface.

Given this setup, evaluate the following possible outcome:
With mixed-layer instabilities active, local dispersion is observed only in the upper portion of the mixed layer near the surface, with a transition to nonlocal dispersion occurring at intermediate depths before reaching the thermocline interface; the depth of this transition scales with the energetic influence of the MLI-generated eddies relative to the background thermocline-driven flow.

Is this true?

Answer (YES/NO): NO